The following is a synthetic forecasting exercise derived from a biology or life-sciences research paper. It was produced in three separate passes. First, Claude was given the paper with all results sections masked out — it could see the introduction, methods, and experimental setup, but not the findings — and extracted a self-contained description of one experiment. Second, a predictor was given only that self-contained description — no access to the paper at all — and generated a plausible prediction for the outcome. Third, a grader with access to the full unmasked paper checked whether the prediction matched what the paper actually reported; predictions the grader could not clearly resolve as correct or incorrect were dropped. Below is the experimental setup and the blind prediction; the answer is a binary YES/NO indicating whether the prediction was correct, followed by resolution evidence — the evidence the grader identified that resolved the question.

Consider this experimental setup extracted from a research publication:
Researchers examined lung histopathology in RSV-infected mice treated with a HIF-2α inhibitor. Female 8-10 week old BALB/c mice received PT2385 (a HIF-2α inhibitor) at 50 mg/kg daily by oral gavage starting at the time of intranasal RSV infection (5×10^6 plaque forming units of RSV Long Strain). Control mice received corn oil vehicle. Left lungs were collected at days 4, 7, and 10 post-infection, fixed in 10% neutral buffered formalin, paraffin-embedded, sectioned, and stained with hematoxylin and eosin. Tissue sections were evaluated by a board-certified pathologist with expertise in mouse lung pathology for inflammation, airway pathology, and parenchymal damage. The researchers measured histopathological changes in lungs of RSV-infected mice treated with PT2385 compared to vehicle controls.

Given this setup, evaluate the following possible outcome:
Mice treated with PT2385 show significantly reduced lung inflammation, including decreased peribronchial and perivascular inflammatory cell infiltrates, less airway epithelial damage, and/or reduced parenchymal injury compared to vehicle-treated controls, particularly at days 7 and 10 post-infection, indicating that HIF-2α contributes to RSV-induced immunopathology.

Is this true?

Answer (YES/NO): NO